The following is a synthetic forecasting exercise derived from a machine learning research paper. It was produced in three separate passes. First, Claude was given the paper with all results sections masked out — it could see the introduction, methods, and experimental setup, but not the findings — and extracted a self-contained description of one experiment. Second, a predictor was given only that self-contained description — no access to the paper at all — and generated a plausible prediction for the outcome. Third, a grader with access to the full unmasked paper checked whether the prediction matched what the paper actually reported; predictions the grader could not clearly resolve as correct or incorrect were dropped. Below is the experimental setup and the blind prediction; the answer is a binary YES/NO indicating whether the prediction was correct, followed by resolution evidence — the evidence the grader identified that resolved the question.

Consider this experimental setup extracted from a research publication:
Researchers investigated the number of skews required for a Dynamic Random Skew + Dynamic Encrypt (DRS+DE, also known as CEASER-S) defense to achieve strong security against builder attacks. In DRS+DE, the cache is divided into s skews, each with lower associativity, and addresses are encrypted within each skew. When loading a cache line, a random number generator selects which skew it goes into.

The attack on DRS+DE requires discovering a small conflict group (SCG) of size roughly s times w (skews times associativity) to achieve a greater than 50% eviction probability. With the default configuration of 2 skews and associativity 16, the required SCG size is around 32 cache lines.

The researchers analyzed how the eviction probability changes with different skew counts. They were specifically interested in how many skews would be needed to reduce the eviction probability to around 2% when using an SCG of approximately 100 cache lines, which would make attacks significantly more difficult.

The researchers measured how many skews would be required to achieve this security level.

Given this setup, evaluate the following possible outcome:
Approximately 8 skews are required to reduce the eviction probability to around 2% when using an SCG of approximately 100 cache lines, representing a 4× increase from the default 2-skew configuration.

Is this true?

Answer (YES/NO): NO